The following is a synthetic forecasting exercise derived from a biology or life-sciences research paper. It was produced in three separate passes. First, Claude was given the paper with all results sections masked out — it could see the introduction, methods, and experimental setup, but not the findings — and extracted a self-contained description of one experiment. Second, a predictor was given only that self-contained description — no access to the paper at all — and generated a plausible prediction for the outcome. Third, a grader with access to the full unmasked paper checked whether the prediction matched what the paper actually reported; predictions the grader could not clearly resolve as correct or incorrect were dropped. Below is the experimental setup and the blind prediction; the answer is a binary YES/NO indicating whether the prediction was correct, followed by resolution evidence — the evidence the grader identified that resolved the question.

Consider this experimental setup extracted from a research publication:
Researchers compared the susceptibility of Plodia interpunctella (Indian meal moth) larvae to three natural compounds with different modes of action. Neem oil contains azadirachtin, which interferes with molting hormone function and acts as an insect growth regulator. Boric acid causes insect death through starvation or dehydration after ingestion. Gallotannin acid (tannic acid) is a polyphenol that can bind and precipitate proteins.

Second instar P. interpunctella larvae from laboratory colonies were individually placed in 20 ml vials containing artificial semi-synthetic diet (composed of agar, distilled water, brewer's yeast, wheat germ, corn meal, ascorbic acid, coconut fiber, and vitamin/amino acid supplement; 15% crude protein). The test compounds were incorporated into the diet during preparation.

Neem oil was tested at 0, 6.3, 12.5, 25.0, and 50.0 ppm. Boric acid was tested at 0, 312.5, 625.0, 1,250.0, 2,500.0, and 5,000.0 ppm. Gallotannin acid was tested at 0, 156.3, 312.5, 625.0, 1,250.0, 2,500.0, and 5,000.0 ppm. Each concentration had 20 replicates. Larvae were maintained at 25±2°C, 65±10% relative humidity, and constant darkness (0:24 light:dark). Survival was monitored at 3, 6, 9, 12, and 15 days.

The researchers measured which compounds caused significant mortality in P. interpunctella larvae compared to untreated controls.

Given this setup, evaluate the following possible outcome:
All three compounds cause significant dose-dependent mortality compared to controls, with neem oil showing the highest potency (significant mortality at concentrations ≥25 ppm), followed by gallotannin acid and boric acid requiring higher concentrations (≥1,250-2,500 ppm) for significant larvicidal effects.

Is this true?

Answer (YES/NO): NO